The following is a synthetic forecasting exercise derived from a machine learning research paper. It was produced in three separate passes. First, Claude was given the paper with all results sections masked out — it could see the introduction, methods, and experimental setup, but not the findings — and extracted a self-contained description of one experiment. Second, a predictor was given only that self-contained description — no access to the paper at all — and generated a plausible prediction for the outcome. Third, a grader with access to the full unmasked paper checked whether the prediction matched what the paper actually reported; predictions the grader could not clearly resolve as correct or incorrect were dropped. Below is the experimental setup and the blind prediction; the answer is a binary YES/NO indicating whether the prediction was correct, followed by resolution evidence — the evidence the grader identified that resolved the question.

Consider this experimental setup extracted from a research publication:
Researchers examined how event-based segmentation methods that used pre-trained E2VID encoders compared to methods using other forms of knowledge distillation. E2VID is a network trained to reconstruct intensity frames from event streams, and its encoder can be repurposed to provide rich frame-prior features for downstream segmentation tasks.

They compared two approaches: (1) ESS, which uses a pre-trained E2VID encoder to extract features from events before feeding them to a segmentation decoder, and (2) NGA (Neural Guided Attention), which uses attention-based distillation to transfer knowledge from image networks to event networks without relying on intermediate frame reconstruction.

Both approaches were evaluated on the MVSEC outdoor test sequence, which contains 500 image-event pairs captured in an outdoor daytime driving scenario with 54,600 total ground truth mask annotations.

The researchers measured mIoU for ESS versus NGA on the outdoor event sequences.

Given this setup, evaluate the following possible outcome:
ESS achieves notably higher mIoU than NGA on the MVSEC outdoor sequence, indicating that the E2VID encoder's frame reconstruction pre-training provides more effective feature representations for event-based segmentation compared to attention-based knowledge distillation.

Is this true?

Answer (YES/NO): NO